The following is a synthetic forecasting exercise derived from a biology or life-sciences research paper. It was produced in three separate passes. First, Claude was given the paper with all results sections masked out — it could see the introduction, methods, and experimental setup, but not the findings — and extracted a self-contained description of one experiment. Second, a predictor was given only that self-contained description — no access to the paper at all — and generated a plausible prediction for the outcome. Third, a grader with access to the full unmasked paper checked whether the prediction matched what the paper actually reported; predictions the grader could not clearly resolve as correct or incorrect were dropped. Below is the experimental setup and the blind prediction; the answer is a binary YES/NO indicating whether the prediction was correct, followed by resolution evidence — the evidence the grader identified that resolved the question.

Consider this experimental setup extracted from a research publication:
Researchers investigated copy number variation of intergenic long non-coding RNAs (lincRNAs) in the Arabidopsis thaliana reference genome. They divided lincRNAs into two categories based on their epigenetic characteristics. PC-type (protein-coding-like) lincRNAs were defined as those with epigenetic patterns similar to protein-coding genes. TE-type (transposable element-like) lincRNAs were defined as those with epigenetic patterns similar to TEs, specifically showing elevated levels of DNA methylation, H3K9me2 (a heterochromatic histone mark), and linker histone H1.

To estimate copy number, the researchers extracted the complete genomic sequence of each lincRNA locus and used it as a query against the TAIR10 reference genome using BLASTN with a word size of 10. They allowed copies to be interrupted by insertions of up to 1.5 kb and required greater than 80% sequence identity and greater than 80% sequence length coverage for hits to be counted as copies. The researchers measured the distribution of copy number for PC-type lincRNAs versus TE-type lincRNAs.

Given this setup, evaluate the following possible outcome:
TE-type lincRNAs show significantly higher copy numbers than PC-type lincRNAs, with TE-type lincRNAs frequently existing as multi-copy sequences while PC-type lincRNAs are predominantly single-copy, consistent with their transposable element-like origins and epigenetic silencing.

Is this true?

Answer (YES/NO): YES